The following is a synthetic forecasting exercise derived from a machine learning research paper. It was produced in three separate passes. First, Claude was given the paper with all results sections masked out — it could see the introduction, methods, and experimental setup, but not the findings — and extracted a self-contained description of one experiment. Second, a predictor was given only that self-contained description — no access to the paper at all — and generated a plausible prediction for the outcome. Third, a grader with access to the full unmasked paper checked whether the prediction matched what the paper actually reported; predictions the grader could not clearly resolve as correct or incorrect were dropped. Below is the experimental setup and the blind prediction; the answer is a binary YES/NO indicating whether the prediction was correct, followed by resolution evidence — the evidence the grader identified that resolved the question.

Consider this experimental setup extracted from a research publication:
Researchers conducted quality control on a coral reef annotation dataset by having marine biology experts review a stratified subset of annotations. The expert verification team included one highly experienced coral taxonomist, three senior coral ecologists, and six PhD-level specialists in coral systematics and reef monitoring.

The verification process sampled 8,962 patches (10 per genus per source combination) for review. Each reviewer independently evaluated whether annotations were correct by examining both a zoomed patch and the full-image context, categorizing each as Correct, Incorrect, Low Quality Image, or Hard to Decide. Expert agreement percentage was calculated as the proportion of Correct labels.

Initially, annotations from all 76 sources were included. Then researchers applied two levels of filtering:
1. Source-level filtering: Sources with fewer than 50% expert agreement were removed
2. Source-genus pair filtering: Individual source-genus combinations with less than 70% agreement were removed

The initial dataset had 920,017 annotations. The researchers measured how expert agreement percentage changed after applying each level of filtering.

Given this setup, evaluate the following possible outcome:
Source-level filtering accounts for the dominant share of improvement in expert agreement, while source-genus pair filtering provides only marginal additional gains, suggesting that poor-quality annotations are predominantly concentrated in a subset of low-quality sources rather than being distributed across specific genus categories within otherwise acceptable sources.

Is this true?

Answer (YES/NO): NO